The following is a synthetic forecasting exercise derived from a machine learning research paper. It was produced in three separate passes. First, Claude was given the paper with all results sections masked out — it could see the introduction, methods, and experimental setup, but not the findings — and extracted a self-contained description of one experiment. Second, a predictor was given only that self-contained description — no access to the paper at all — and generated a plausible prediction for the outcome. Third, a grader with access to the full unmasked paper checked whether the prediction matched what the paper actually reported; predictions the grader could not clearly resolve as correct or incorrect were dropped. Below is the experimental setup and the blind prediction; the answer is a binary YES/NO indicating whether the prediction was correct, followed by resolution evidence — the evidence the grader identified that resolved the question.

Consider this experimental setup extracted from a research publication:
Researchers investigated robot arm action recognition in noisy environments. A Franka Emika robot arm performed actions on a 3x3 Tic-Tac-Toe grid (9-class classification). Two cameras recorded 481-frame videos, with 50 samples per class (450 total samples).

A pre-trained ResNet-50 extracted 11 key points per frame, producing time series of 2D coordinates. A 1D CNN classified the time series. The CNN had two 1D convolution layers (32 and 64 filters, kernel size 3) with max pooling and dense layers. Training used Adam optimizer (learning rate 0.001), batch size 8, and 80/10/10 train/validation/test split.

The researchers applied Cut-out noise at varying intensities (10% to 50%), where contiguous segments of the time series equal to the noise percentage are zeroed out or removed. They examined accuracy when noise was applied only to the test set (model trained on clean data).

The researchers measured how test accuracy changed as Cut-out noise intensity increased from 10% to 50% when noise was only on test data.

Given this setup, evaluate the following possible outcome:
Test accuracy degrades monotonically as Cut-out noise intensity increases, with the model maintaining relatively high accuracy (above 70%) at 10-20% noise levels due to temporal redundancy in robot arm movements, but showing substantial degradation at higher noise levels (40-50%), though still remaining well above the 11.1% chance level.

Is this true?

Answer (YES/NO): NO